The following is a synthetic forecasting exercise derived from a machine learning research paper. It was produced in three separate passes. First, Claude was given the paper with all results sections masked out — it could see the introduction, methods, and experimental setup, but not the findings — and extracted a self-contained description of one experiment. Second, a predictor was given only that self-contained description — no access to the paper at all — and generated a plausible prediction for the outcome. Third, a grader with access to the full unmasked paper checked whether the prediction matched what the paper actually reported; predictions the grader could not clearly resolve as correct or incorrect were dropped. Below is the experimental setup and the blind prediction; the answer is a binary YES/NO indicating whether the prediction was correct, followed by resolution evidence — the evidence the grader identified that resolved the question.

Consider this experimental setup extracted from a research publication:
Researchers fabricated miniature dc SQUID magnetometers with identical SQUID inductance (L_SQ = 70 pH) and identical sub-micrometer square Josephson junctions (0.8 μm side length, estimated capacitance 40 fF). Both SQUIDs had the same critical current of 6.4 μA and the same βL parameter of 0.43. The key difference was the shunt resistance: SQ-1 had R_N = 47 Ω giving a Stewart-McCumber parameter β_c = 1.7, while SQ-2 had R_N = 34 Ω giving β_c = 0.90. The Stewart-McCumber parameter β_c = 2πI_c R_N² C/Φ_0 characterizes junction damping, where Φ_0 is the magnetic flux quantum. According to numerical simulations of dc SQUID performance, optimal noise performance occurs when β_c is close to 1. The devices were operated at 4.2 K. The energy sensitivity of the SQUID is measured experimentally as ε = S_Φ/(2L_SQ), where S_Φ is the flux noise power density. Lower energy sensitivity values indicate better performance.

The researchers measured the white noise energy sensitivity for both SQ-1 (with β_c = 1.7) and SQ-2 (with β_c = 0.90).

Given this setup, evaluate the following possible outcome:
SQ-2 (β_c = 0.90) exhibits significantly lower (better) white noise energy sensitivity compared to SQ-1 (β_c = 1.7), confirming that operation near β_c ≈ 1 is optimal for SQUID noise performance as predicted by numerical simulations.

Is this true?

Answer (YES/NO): NO